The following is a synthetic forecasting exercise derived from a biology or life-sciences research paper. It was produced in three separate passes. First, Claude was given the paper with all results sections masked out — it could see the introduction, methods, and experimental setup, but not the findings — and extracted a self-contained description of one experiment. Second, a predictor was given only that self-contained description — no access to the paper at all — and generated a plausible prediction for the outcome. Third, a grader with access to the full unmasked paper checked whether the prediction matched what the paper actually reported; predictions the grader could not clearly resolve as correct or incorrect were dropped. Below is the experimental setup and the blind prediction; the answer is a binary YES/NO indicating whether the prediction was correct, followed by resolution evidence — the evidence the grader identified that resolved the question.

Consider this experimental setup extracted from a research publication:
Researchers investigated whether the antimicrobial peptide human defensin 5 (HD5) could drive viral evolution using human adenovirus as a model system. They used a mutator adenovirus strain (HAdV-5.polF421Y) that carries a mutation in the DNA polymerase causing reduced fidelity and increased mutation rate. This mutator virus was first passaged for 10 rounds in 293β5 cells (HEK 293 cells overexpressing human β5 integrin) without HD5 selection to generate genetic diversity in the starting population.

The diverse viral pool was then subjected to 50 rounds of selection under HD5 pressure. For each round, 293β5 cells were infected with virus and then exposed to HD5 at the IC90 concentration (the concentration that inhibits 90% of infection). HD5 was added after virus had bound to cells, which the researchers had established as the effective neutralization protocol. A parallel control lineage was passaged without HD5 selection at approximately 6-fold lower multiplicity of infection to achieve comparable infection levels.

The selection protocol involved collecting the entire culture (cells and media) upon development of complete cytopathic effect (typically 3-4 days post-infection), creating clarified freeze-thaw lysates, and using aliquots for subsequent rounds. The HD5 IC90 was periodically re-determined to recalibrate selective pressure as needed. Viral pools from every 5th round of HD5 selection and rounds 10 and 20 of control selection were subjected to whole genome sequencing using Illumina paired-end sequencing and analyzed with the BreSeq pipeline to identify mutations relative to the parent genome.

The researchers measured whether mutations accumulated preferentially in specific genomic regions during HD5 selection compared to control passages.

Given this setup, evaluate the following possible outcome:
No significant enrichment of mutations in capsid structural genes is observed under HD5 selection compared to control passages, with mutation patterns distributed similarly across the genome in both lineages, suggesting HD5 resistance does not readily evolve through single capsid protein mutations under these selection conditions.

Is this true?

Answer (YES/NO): NO